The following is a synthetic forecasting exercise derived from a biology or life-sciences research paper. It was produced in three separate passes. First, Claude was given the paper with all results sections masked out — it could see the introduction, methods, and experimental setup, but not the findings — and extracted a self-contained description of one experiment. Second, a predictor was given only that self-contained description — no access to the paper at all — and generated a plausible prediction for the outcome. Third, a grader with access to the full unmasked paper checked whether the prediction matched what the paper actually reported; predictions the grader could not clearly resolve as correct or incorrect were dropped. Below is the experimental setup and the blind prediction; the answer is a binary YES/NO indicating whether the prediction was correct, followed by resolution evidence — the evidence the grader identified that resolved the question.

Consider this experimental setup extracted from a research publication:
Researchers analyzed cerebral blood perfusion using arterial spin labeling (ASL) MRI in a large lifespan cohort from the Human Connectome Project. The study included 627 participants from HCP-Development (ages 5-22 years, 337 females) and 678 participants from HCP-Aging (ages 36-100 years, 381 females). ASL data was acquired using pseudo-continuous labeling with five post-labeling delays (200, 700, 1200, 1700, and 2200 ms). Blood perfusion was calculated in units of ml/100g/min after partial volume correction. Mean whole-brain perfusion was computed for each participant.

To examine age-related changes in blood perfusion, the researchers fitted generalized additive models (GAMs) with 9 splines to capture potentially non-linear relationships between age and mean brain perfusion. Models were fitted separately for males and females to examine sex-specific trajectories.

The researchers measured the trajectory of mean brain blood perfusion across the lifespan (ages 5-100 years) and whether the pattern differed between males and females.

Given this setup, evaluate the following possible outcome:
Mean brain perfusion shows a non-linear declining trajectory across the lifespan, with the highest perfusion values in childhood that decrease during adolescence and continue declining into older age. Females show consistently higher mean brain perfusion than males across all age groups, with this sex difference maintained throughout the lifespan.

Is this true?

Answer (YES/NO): NO